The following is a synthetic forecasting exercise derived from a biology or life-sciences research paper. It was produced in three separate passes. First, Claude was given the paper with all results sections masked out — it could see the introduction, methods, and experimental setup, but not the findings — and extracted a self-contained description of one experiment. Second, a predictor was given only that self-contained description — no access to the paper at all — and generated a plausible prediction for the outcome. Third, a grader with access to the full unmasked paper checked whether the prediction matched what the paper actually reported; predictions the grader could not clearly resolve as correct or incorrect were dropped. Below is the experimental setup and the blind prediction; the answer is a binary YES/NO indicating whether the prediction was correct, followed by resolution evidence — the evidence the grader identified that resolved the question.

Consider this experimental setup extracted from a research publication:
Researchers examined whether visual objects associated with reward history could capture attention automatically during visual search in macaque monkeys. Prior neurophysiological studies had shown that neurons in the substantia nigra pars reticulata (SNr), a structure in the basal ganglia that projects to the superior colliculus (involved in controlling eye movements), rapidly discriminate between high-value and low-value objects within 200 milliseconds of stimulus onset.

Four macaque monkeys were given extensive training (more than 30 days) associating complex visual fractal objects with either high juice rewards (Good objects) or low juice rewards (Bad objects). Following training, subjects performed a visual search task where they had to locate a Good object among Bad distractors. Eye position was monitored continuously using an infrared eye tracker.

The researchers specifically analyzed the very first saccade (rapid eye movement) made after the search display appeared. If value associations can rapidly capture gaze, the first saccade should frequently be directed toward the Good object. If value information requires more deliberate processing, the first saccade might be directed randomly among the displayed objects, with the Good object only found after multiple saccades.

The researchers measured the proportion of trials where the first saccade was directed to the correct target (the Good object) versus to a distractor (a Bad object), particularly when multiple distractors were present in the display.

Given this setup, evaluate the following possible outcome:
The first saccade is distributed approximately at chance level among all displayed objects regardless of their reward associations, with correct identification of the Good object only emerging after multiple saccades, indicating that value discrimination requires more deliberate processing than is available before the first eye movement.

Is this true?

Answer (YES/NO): NO